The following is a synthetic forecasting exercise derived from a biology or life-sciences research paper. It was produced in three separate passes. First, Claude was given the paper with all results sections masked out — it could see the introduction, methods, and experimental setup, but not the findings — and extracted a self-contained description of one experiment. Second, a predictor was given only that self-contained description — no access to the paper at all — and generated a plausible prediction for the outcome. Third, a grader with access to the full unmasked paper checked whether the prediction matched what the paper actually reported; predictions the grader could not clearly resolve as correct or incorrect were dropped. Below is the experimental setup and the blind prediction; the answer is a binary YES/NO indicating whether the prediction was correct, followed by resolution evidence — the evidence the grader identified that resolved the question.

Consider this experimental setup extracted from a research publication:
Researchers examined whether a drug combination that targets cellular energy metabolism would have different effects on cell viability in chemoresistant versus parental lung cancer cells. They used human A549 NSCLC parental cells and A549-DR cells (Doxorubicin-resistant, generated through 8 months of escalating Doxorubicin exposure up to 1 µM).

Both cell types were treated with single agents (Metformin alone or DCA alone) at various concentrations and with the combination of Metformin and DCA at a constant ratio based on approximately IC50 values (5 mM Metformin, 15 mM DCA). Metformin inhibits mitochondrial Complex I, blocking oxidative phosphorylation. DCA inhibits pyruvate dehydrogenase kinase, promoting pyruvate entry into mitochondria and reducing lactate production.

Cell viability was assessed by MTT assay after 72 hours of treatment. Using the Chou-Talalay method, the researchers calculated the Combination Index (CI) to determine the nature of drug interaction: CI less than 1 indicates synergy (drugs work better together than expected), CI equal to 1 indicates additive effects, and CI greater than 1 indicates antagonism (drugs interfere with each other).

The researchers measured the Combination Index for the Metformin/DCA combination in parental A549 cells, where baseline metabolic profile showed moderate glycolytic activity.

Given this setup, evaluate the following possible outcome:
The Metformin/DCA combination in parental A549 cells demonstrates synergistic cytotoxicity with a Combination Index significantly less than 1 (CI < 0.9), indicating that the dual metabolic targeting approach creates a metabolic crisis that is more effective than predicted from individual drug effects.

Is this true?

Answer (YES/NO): NO